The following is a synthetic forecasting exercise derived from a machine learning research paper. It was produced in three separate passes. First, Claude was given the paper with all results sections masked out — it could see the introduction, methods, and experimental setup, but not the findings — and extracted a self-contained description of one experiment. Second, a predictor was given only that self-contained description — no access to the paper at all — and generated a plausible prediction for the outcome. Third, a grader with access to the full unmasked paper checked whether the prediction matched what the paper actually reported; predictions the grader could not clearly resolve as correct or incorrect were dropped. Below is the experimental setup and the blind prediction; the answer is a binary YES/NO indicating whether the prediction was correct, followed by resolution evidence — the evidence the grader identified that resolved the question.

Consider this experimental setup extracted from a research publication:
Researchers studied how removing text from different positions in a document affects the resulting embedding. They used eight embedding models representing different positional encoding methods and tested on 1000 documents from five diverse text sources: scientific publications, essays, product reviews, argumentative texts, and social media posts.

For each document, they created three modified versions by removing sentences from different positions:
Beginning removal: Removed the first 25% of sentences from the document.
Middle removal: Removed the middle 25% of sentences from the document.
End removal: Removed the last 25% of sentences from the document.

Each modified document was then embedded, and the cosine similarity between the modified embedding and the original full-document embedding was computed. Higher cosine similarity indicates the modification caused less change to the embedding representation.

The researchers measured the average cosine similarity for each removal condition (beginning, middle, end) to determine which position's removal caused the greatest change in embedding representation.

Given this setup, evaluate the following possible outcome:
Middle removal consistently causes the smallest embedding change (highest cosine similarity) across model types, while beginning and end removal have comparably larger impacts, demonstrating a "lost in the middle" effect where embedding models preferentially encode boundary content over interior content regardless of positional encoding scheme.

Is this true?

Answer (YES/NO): NO